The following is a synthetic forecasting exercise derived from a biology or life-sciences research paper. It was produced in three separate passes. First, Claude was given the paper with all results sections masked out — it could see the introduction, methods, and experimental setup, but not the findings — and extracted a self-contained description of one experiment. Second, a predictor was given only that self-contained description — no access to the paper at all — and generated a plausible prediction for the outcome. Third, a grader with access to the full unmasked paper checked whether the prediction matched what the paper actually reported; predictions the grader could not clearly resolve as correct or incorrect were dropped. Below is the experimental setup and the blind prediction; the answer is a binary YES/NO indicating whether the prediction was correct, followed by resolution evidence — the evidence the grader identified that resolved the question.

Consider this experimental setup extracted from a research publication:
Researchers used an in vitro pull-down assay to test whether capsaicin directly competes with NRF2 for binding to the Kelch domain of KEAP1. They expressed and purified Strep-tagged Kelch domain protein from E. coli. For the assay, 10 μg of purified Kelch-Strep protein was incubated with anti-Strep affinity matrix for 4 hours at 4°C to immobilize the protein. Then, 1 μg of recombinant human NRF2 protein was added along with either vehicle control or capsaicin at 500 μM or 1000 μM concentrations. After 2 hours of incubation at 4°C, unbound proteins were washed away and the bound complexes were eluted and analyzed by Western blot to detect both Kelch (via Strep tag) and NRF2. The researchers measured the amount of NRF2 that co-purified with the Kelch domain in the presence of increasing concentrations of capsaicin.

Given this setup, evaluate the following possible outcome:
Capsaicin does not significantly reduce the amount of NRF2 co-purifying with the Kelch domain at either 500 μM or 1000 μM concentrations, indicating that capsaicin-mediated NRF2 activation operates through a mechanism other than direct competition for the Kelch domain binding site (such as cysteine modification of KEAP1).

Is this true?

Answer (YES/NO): NO